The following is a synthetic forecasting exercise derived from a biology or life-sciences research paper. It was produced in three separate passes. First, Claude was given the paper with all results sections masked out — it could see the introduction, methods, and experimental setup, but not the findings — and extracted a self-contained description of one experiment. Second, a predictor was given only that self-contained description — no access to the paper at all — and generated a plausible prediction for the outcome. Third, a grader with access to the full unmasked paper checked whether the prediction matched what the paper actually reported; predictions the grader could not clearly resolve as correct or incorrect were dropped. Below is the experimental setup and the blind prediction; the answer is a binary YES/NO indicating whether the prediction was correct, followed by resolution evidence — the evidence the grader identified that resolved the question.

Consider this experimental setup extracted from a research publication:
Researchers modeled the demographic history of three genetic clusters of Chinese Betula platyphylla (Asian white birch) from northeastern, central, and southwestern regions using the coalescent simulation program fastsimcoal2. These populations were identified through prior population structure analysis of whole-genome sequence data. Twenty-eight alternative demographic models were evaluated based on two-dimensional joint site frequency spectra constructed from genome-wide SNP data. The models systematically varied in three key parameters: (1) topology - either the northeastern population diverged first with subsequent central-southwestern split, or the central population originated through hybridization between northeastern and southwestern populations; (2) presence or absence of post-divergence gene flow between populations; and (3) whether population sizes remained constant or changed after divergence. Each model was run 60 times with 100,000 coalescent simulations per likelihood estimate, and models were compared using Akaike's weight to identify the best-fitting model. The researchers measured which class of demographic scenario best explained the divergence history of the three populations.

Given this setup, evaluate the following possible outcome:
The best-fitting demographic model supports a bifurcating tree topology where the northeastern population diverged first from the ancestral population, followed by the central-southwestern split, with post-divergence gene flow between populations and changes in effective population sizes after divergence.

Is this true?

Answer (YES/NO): YES